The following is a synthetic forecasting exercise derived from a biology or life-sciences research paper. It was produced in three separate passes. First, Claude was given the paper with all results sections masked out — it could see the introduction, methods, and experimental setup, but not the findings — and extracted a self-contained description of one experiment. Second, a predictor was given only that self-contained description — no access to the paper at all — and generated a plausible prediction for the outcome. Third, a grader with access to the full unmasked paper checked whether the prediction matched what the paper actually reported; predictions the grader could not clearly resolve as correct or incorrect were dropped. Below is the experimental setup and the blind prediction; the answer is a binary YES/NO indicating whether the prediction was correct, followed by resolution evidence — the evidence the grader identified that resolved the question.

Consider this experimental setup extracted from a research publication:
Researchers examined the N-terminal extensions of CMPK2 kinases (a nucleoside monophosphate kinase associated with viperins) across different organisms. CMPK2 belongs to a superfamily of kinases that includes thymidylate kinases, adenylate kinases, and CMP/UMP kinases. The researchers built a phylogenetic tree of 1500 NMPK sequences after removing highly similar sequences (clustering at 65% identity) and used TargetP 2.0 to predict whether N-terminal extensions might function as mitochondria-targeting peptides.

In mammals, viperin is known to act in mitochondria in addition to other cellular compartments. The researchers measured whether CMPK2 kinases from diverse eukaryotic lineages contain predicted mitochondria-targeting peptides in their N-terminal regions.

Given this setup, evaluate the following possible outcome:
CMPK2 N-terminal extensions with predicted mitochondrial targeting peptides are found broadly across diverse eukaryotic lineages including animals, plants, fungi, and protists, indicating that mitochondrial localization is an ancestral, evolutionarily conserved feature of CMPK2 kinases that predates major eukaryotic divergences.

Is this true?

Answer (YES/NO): NO